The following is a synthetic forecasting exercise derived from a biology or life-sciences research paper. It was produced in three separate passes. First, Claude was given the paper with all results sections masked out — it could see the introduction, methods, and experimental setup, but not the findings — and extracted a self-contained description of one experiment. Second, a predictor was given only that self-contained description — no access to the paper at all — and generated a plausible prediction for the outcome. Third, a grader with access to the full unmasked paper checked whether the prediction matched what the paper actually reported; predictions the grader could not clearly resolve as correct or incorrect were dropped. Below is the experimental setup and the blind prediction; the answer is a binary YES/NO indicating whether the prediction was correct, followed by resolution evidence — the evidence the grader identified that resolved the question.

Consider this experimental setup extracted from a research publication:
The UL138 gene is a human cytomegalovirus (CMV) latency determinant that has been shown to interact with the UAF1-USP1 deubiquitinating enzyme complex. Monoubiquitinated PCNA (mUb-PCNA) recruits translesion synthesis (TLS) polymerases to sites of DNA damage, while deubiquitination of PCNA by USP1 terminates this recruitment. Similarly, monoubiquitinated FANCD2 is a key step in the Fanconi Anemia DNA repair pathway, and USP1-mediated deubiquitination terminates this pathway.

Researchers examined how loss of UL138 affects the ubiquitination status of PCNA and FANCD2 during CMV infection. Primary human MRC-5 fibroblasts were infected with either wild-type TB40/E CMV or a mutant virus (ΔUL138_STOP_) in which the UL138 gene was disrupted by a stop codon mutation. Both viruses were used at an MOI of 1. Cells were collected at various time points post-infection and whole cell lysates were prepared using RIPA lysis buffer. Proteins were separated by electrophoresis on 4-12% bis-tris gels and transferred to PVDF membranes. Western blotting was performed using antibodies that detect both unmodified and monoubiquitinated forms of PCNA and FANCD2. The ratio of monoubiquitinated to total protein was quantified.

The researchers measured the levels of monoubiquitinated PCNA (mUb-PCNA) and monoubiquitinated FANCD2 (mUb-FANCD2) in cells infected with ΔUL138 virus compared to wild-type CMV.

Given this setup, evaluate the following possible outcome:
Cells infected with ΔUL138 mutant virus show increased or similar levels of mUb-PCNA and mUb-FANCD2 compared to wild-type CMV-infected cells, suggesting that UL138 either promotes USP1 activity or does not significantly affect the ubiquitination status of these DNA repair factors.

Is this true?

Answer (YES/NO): YES